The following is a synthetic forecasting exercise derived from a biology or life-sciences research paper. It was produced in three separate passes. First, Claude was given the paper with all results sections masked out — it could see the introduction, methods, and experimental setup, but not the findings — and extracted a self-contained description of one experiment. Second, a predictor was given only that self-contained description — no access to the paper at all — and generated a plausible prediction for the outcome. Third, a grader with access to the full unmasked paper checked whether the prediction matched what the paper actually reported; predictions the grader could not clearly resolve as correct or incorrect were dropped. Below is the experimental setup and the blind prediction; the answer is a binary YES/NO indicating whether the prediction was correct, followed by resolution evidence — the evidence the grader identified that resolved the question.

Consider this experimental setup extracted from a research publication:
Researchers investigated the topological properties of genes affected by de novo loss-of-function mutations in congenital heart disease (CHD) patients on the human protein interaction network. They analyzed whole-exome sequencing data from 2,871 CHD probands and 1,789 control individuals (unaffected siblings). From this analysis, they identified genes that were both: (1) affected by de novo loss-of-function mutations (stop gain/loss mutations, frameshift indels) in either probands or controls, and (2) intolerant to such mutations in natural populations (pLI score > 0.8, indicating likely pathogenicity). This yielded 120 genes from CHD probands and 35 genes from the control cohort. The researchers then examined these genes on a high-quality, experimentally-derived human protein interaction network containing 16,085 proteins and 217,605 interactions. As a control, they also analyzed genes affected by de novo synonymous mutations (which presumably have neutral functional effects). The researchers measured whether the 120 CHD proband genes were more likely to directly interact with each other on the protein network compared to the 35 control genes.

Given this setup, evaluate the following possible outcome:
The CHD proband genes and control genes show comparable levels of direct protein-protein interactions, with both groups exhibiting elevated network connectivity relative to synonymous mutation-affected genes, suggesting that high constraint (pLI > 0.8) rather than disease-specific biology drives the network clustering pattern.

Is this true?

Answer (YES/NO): NO